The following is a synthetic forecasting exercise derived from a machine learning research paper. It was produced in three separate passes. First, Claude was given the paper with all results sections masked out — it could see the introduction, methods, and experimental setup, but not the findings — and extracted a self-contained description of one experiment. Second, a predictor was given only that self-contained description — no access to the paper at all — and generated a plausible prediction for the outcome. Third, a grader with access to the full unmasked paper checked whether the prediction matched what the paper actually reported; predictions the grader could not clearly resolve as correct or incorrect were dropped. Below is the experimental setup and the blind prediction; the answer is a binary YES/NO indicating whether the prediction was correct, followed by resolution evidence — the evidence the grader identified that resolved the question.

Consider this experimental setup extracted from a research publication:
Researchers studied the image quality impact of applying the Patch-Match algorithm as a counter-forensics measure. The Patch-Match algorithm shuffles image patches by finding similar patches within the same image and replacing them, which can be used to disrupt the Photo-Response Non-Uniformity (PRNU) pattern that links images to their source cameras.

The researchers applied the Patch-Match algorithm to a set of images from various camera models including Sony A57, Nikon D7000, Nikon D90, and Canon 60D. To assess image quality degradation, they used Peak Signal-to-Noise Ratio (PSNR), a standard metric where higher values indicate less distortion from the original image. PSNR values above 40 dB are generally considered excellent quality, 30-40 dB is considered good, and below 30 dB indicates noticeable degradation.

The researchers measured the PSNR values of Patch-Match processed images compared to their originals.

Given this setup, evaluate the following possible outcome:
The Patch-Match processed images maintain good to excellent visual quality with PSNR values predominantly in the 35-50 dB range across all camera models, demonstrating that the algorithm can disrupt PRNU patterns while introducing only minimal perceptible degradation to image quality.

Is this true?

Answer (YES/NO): NO